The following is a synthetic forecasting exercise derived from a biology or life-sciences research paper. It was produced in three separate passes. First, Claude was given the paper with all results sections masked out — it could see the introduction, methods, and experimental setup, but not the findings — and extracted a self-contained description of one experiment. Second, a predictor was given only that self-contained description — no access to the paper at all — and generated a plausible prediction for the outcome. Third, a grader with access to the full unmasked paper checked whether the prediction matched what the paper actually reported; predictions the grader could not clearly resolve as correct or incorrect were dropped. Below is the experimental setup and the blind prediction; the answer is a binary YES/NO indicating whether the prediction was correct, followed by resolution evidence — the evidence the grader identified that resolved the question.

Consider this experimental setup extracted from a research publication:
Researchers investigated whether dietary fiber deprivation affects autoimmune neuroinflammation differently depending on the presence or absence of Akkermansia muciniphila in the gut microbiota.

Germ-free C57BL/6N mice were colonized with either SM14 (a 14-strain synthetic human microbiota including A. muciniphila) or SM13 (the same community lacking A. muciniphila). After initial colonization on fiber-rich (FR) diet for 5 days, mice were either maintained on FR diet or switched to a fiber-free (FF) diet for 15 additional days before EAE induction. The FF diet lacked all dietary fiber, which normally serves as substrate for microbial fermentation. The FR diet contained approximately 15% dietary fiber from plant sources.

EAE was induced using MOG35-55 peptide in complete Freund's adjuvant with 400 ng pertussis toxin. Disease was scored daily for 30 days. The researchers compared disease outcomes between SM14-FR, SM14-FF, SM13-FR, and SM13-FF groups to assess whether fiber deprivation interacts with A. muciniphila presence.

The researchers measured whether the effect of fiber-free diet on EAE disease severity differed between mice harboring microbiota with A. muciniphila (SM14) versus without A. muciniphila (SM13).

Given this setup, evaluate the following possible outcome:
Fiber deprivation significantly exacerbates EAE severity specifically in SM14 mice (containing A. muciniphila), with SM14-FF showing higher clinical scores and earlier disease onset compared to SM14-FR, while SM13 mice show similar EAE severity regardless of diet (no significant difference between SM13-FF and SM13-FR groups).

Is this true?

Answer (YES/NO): NO